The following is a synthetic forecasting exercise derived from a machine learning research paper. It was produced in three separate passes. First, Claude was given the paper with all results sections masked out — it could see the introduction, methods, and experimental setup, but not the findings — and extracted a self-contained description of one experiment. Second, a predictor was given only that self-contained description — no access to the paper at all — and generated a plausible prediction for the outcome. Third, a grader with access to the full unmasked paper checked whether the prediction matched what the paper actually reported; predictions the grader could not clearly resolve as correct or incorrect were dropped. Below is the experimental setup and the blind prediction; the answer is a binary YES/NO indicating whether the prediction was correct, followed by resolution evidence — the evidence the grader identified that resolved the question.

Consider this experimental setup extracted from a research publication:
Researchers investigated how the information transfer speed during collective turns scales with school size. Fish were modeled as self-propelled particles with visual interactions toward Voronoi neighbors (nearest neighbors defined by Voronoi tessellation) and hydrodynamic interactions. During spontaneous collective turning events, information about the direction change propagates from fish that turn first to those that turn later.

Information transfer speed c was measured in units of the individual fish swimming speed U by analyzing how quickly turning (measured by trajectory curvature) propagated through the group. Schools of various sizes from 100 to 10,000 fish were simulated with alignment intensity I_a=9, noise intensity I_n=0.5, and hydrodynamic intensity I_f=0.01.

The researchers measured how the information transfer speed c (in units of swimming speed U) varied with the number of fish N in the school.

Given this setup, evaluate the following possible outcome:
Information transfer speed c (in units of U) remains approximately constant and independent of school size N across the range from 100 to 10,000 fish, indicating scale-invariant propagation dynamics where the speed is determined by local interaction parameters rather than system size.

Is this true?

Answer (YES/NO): NO